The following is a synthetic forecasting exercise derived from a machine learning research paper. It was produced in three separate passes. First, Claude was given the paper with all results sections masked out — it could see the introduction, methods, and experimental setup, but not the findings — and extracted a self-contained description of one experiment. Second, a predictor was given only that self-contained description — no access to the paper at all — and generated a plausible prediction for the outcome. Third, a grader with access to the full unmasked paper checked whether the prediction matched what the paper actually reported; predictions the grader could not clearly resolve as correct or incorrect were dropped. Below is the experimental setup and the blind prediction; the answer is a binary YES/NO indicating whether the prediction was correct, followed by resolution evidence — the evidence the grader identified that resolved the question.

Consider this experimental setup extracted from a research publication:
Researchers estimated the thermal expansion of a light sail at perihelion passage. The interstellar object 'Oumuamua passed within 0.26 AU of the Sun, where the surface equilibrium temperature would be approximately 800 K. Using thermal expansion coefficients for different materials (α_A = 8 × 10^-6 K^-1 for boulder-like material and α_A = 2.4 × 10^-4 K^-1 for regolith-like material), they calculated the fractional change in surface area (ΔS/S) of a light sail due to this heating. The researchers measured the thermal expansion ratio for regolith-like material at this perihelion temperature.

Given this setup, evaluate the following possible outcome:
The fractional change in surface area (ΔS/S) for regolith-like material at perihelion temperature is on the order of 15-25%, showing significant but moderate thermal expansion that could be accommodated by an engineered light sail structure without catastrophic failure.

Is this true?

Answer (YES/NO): YES